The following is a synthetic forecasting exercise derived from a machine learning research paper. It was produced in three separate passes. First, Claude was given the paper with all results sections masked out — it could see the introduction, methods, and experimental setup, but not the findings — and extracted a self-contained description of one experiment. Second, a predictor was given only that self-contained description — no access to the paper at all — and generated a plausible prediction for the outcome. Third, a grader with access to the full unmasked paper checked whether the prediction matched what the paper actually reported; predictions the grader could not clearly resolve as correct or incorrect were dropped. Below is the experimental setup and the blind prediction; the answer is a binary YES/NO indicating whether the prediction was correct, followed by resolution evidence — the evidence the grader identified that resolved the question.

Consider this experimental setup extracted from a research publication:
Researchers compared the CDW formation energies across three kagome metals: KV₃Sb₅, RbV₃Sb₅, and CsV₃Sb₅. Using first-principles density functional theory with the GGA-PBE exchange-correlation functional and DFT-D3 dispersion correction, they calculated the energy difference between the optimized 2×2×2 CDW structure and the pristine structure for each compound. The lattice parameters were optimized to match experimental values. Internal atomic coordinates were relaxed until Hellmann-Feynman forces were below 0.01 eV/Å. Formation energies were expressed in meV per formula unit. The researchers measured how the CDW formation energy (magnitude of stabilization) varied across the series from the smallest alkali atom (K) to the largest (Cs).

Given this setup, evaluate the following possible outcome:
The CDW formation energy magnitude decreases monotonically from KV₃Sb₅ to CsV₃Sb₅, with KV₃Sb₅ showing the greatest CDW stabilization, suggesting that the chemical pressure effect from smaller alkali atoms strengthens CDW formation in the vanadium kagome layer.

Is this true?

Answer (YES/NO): NO